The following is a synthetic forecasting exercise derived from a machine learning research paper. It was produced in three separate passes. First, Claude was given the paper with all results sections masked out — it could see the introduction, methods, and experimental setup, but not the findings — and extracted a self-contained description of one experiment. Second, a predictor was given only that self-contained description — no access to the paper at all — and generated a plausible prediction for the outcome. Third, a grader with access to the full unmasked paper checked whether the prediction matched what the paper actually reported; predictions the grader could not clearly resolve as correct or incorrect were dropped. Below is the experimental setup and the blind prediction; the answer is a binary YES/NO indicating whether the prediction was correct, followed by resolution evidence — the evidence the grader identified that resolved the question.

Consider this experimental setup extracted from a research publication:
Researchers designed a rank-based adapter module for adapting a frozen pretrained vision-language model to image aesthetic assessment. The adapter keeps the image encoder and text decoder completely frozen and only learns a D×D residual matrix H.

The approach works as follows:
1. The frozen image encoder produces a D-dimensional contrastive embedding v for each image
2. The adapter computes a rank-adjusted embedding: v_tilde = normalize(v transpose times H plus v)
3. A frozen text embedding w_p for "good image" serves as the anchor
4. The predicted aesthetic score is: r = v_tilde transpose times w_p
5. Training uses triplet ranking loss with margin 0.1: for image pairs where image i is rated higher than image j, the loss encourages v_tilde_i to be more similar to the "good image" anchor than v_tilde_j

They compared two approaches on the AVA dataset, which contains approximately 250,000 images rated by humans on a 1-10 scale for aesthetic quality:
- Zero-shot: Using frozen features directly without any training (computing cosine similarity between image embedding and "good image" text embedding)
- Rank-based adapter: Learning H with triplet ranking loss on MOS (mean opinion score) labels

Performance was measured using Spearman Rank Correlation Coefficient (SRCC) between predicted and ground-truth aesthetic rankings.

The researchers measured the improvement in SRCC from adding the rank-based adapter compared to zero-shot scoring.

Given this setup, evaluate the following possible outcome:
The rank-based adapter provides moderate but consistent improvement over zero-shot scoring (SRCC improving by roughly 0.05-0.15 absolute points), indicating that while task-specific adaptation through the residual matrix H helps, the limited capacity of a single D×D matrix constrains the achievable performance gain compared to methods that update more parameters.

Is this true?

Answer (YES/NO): YES